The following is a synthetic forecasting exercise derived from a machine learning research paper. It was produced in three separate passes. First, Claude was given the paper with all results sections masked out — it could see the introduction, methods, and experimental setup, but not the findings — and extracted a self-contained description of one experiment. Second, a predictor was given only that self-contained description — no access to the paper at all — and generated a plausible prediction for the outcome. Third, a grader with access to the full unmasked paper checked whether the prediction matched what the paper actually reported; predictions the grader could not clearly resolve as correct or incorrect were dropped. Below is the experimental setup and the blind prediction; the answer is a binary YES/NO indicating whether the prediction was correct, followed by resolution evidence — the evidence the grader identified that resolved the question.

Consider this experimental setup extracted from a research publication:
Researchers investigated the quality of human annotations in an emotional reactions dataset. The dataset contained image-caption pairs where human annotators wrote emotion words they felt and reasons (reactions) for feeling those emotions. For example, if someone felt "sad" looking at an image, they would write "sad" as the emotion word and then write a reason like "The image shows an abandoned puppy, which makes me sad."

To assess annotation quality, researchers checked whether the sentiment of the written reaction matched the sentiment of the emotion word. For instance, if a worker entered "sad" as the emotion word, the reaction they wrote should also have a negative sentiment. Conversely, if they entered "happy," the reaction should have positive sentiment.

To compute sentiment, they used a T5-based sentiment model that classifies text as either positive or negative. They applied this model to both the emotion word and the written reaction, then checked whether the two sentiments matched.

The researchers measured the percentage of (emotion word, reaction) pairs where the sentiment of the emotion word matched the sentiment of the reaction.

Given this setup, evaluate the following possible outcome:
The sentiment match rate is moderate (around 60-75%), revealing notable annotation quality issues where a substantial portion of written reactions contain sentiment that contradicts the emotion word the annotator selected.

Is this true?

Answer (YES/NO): NO